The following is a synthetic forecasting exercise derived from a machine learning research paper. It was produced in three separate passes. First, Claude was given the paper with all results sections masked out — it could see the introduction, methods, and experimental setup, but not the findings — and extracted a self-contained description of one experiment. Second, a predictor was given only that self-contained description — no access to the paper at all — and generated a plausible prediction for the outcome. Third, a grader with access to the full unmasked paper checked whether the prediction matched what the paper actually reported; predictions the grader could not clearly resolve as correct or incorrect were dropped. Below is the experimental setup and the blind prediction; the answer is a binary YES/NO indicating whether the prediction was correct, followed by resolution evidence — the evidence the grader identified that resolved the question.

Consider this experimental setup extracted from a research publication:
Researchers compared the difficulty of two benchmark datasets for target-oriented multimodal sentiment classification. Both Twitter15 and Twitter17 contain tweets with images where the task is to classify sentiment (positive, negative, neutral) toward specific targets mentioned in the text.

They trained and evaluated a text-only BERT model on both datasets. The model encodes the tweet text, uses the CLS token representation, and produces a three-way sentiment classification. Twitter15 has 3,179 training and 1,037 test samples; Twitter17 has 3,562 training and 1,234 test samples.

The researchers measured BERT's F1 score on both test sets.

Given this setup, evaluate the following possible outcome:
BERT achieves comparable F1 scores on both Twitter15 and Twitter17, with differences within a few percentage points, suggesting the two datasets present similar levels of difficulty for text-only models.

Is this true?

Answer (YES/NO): NO